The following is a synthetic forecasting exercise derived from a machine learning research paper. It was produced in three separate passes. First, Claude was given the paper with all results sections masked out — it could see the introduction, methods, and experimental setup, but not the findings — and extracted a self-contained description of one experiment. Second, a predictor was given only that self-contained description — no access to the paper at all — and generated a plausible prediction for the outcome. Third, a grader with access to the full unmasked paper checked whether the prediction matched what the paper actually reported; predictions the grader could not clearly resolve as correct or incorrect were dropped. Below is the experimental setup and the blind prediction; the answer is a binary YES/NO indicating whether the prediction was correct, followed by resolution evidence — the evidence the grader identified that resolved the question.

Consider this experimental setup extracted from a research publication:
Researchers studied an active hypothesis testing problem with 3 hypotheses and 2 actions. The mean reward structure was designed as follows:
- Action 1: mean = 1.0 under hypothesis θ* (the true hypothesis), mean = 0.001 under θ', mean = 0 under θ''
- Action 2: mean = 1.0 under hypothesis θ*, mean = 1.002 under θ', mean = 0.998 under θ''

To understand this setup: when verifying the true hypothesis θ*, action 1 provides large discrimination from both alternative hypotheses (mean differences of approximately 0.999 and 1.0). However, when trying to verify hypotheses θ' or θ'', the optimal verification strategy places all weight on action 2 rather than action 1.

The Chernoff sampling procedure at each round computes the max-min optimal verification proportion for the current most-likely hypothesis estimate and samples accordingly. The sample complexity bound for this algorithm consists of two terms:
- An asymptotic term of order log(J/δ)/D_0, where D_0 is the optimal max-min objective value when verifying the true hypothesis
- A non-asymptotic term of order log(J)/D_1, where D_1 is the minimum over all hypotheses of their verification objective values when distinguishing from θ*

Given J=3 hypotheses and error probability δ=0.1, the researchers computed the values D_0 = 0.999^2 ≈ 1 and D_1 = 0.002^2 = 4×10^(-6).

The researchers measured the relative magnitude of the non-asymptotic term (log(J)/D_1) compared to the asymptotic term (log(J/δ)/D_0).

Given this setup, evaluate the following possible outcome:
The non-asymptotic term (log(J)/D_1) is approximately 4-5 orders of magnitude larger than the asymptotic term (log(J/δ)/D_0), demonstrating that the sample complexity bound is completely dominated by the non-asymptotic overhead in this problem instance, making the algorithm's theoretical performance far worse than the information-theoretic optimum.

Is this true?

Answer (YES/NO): YES